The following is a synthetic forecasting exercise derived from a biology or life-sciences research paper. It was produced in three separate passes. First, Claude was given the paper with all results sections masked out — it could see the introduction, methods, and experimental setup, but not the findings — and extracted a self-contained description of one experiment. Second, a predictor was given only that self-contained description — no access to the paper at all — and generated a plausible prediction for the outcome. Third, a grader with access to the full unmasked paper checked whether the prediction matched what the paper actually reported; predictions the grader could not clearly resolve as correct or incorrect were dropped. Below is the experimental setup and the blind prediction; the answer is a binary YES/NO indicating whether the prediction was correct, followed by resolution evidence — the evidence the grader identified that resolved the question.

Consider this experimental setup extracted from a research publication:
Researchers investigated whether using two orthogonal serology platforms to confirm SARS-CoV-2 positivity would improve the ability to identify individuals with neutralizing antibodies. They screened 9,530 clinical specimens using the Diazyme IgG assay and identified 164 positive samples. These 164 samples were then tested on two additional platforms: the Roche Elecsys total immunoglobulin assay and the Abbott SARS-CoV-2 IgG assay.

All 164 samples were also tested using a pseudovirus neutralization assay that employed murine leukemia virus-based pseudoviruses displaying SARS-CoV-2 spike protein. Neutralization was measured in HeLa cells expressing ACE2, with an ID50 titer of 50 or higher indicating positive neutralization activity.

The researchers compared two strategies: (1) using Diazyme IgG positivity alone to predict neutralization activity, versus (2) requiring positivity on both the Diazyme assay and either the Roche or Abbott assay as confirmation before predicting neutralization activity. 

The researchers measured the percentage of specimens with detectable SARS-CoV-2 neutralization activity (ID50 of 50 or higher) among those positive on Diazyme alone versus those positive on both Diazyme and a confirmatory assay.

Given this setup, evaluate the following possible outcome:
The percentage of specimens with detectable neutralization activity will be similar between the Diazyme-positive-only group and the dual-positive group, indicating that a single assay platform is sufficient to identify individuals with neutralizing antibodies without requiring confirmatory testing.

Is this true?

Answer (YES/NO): NO